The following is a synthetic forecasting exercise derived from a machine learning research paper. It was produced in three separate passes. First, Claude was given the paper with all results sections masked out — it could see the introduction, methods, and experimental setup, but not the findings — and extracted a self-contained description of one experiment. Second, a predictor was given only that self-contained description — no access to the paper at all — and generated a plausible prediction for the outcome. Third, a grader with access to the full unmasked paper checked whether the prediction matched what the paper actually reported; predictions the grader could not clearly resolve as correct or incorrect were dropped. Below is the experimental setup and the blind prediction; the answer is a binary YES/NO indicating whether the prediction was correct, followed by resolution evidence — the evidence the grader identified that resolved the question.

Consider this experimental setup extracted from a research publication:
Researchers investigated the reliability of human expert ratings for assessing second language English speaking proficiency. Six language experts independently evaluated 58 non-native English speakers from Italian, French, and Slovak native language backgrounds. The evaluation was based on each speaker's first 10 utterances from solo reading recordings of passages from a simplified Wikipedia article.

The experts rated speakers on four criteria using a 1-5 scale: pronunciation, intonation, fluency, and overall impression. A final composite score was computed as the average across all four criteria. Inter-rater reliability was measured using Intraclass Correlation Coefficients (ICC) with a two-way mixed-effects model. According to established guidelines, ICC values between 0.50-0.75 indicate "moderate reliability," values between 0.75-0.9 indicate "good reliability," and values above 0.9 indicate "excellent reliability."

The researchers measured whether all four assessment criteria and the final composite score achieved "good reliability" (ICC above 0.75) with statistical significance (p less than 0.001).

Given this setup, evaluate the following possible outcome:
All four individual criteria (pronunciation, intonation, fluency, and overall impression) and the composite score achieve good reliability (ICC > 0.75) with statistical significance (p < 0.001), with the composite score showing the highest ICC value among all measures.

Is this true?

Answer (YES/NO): YES